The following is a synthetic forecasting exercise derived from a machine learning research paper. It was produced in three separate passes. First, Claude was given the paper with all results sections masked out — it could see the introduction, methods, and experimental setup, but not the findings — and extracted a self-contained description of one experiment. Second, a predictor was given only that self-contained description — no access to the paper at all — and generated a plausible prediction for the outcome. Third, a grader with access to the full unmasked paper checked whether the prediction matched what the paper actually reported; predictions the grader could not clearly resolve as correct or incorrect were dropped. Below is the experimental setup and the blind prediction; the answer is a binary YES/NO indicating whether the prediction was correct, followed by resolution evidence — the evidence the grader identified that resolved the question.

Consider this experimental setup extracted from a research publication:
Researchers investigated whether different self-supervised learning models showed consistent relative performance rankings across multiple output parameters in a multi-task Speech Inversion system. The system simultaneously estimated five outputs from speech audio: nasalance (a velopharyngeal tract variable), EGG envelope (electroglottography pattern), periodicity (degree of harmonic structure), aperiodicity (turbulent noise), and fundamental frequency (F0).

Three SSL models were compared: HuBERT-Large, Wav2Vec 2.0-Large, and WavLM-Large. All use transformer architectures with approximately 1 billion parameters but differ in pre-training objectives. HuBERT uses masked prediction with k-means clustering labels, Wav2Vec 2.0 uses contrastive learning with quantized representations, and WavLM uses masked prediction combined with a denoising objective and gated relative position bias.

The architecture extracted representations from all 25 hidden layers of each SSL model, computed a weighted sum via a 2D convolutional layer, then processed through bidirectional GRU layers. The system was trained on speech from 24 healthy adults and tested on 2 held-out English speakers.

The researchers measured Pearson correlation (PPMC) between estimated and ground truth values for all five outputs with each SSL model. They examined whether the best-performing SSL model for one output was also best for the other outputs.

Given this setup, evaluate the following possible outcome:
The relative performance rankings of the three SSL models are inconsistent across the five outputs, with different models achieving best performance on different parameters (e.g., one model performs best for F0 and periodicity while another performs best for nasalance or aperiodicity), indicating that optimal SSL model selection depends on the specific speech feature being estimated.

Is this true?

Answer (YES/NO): NO